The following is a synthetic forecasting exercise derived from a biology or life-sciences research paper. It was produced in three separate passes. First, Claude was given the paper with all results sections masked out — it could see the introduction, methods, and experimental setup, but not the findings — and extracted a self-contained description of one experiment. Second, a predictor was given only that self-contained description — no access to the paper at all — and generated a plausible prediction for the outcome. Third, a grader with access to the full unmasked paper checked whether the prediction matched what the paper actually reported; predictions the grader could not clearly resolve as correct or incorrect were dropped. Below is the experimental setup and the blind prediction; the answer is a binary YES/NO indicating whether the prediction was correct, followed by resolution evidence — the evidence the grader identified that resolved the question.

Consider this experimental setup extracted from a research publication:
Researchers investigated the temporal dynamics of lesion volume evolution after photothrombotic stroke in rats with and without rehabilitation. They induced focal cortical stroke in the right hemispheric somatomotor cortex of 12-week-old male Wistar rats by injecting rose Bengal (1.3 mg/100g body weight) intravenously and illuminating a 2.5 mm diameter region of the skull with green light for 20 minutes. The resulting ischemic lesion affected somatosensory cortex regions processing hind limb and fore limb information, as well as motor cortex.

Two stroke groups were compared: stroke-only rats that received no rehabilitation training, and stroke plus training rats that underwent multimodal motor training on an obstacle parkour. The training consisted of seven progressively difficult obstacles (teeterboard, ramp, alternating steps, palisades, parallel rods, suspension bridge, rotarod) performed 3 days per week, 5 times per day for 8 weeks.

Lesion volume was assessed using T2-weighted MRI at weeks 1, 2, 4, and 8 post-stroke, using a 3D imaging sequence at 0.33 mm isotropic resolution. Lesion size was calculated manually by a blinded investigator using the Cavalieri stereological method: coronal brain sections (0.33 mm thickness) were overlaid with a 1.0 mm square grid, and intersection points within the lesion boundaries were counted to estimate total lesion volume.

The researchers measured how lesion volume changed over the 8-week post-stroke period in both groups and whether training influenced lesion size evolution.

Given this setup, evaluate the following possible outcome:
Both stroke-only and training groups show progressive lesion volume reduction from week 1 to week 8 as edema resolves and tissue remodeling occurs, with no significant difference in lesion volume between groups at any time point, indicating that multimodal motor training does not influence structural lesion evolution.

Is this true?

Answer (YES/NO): NO